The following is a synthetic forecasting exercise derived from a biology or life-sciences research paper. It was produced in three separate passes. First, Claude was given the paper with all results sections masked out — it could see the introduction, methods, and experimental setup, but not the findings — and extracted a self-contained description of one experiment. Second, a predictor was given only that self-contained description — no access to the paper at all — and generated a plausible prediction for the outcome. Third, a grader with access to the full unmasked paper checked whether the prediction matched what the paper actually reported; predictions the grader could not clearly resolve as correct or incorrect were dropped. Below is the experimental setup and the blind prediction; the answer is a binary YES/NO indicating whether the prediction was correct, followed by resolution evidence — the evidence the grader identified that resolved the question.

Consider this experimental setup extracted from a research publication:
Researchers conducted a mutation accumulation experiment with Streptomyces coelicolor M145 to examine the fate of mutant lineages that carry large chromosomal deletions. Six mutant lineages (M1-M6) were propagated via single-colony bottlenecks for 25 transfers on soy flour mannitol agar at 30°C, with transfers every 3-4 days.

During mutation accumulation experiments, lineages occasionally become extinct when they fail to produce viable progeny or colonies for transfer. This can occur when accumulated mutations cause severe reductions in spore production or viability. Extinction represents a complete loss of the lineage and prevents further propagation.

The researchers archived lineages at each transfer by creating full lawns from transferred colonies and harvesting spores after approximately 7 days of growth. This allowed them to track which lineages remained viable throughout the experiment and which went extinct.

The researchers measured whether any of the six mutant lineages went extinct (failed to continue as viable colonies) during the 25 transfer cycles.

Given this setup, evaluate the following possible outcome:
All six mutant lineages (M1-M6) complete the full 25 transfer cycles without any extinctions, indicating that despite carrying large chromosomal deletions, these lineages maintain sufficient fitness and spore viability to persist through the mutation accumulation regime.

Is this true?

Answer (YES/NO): NO